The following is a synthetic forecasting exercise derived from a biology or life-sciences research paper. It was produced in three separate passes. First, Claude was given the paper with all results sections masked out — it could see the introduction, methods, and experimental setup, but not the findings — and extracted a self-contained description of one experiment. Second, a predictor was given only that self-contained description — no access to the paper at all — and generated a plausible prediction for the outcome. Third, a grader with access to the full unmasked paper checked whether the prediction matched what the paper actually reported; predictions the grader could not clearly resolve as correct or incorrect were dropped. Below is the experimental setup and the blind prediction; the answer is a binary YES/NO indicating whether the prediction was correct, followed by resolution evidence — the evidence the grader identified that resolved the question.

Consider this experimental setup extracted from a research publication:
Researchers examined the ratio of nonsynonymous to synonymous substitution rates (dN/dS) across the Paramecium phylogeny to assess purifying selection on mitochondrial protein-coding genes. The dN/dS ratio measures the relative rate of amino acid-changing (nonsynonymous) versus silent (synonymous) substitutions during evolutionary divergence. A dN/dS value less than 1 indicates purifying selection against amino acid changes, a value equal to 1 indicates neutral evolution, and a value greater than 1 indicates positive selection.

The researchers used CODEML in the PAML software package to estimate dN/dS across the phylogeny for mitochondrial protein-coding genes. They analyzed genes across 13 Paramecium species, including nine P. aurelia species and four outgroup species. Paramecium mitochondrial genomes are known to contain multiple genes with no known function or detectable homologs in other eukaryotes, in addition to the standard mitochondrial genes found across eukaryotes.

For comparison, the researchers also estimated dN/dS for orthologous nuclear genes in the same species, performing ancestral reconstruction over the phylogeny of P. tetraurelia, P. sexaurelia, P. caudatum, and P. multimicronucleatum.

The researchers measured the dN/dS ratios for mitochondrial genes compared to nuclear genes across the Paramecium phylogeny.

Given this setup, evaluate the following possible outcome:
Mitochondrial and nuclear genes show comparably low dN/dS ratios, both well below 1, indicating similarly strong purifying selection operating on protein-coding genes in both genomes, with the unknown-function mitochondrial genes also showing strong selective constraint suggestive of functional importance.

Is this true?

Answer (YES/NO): NO